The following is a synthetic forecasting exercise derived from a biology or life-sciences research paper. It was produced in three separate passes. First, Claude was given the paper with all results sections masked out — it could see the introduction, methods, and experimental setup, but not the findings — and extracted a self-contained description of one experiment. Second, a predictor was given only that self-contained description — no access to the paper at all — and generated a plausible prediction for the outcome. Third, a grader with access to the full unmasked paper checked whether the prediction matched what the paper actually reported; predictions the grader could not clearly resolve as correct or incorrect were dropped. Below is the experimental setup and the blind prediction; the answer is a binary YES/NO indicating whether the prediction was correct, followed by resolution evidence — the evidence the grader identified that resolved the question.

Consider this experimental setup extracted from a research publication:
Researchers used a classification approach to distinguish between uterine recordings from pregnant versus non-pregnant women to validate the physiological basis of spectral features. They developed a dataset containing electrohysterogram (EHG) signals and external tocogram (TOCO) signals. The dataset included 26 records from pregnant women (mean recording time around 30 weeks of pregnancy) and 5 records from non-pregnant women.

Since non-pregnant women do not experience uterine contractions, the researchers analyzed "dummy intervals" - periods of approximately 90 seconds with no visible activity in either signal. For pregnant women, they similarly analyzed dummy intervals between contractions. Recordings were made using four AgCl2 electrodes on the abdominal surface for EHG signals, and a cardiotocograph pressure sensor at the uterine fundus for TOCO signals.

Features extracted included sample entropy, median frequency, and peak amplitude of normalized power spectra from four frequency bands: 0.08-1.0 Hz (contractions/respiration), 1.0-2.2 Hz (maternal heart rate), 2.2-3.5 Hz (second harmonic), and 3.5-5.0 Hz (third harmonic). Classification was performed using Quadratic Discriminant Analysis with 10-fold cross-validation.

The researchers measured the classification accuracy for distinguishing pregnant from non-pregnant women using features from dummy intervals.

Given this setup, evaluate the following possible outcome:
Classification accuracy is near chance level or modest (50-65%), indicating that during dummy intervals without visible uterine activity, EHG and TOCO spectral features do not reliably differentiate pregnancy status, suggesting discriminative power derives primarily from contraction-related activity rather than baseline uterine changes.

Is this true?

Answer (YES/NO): NO